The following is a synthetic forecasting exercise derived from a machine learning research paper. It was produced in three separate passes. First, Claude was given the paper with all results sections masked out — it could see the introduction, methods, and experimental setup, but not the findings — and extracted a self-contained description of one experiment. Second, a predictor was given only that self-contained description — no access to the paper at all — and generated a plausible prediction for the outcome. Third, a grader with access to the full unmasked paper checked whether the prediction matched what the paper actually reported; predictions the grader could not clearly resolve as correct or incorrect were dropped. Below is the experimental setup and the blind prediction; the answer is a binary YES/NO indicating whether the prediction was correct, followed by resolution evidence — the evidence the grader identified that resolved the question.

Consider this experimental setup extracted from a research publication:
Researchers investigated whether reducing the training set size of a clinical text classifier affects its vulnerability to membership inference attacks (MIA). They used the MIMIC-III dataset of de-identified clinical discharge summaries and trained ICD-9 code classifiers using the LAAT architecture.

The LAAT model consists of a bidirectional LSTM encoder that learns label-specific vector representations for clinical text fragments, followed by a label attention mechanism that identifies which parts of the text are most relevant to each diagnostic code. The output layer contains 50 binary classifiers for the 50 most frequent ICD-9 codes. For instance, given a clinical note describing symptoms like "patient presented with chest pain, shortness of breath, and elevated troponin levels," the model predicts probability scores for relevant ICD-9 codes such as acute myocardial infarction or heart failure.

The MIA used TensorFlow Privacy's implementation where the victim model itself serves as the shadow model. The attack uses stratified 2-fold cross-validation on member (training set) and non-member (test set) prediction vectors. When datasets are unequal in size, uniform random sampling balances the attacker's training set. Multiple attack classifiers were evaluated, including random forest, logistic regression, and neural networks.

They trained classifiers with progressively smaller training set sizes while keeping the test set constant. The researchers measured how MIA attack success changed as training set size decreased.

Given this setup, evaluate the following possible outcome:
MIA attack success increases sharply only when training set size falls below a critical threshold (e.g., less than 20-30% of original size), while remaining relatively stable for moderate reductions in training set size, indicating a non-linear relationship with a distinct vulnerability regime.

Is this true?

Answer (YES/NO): NO